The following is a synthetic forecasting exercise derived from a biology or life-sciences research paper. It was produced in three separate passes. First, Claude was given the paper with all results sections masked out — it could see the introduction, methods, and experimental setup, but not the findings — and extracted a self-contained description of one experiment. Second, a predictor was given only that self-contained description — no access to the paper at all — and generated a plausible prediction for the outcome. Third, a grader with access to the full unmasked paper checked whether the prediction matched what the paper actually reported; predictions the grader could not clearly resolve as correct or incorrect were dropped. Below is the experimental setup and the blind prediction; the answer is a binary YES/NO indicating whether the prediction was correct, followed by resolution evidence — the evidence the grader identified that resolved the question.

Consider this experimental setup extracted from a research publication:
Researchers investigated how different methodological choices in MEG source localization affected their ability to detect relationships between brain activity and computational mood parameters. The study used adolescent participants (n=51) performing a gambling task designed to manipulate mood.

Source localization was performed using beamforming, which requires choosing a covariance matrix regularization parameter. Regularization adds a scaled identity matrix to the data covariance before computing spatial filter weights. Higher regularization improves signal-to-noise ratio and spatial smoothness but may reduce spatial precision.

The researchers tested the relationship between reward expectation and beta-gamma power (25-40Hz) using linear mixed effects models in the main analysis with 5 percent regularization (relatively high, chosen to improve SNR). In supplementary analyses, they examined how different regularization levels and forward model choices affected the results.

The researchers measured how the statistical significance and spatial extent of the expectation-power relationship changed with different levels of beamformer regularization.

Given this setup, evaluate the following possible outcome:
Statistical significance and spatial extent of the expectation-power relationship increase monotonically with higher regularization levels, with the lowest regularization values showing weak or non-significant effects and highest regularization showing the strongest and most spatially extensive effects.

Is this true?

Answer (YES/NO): NO